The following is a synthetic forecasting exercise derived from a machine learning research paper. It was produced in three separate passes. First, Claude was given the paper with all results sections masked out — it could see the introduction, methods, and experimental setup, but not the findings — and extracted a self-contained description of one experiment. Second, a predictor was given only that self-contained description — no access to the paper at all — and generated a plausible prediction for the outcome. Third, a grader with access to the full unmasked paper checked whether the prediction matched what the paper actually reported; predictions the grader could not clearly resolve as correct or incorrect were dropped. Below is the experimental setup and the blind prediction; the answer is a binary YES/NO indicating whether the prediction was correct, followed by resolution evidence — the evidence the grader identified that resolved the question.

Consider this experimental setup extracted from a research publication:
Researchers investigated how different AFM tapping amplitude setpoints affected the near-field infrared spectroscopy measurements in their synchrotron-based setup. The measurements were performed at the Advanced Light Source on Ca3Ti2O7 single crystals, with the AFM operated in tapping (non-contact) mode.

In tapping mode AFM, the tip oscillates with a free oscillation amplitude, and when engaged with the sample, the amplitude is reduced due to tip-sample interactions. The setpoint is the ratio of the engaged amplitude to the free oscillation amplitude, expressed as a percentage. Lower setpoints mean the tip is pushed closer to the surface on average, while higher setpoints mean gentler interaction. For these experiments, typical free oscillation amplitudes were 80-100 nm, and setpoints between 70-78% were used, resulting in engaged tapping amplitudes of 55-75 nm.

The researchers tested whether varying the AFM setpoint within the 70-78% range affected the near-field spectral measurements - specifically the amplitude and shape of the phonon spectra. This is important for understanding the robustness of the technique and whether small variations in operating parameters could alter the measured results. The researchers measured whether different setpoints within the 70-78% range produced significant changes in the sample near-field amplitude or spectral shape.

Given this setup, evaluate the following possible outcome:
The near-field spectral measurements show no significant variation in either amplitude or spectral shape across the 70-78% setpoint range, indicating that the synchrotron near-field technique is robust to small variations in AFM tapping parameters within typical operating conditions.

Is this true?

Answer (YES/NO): YES